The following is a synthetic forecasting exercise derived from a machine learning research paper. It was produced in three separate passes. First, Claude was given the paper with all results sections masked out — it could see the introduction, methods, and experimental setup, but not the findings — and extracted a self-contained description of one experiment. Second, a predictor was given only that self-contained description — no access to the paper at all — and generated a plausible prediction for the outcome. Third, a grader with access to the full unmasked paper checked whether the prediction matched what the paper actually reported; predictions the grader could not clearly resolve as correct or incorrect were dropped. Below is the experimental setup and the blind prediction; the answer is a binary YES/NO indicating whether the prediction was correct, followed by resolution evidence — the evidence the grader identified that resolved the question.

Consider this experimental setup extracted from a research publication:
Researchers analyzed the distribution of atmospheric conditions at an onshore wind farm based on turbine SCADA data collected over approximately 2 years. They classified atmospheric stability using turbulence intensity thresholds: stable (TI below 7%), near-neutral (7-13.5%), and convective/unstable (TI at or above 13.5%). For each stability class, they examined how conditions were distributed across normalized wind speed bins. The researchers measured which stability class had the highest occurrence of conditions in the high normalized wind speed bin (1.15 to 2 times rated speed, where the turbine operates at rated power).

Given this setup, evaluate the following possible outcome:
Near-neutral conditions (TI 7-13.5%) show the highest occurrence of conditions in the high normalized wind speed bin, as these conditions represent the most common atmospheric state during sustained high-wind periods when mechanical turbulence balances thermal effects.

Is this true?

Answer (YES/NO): YES